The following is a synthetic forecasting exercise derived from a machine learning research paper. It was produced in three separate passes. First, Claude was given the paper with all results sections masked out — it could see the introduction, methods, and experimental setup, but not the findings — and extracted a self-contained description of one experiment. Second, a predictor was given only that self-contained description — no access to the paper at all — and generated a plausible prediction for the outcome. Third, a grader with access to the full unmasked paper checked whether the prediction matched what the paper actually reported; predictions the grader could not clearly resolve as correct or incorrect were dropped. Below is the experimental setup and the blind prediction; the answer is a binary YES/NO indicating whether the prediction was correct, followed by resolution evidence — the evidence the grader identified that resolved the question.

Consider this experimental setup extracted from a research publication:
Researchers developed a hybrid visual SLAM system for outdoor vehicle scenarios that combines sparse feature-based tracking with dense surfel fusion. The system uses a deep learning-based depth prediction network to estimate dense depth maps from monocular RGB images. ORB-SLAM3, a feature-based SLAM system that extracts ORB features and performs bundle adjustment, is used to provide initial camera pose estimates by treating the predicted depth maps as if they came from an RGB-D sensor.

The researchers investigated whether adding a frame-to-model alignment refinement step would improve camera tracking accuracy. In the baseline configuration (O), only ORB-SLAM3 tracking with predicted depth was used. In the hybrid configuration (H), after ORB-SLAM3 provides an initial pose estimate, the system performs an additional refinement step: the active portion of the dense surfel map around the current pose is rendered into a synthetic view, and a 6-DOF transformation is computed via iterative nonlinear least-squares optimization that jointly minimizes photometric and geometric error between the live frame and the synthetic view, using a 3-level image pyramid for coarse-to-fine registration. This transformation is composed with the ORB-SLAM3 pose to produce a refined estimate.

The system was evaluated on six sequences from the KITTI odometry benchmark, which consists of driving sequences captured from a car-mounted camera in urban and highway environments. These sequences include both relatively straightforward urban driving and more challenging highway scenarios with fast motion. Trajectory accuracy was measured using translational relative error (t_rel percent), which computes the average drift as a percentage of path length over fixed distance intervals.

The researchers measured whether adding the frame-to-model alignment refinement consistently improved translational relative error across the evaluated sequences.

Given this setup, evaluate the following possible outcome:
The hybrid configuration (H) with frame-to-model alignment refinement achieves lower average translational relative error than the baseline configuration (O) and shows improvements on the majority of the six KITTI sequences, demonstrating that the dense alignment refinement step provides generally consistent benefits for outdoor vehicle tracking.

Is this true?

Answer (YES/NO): NO